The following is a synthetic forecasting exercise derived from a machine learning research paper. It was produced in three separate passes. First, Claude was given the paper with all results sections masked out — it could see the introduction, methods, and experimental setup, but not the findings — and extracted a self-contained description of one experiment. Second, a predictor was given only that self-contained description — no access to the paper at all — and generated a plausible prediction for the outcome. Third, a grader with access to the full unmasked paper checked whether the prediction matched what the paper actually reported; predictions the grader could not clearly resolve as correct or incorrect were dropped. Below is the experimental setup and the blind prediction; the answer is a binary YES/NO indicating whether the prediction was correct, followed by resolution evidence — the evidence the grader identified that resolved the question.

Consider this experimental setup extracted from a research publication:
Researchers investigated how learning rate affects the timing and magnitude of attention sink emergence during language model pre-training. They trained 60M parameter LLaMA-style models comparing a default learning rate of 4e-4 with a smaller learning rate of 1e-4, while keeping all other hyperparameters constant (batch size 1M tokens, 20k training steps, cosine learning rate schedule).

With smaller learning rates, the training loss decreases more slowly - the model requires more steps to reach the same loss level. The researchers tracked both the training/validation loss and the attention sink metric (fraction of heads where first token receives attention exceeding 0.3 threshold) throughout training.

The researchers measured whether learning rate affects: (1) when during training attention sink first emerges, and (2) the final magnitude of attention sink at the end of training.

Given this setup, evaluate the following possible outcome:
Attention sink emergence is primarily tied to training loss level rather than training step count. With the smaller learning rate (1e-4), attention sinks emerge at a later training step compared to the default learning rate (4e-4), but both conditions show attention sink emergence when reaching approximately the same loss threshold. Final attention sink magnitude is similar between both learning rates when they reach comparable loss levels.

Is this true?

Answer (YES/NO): NO